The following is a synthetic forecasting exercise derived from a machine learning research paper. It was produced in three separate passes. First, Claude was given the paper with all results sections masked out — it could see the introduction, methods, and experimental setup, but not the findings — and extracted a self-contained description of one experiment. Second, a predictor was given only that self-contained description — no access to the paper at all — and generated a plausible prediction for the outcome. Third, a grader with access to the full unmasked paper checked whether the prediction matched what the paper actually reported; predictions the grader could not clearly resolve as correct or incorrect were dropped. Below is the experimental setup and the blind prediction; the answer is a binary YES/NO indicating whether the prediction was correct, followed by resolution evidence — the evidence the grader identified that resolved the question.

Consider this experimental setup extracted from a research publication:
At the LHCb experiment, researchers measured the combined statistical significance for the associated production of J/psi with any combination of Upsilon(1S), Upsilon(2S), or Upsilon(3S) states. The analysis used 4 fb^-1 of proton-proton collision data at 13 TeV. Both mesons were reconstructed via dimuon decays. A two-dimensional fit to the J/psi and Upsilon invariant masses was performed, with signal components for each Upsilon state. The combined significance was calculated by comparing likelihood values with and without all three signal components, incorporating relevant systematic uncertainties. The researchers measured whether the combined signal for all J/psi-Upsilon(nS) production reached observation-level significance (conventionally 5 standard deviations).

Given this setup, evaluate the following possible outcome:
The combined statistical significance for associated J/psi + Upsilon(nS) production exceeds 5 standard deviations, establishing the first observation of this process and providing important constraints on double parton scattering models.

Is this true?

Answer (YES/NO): YES